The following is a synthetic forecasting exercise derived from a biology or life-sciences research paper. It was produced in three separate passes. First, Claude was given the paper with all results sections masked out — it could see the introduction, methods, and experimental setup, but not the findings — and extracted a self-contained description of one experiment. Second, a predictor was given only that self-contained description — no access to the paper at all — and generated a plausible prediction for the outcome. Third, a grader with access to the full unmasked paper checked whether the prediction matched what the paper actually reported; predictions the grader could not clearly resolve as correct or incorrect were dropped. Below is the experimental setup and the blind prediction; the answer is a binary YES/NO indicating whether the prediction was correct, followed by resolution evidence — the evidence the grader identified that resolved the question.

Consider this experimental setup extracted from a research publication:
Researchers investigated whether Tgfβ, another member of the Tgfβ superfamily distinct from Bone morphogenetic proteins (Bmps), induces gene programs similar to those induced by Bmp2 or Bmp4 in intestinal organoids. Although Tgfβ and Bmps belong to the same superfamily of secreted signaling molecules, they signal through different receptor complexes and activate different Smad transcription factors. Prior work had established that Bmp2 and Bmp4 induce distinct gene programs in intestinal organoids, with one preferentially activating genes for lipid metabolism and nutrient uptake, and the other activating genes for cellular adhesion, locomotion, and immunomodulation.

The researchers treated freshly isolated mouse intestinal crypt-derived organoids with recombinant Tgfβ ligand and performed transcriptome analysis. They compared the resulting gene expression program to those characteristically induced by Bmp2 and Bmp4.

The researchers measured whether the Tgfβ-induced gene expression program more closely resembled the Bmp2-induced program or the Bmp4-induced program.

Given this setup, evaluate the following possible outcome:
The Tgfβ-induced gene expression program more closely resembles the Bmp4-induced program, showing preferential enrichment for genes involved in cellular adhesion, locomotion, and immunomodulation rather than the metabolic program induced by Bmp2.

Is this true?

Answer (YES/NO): NO